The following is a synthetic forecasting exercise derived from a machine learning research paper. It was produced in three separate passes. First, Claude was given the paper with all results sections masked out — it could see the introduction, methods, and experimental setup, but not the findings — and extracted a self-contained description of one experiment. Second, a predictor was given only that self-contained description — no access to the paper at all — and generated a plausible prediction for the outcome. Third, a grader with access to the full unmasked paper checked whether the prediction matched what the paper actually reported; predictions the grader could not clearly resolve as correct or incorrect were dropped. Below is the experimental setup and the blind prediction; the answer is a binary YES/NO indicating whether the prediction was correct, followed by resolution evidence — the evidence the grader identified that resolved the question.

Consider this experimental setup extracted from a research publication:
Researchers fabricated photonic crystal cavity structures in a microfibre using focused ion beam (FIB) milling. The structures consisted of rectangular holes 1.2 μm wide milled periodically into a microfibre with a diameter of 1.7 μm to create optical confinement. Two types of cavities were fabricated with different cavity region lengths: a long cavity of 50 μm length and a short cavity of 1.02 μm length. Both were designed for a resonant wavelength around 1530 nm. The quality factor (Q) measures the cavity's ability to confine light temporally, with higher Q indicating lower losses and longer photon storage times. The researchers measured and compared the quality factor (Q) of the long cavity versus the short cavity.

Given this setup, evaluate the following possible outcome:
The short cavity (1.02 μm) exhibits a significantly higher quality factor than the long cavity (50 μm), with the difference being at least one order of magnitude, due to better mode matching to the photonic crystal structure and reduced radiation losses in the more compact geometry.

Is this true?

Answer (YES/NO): NO